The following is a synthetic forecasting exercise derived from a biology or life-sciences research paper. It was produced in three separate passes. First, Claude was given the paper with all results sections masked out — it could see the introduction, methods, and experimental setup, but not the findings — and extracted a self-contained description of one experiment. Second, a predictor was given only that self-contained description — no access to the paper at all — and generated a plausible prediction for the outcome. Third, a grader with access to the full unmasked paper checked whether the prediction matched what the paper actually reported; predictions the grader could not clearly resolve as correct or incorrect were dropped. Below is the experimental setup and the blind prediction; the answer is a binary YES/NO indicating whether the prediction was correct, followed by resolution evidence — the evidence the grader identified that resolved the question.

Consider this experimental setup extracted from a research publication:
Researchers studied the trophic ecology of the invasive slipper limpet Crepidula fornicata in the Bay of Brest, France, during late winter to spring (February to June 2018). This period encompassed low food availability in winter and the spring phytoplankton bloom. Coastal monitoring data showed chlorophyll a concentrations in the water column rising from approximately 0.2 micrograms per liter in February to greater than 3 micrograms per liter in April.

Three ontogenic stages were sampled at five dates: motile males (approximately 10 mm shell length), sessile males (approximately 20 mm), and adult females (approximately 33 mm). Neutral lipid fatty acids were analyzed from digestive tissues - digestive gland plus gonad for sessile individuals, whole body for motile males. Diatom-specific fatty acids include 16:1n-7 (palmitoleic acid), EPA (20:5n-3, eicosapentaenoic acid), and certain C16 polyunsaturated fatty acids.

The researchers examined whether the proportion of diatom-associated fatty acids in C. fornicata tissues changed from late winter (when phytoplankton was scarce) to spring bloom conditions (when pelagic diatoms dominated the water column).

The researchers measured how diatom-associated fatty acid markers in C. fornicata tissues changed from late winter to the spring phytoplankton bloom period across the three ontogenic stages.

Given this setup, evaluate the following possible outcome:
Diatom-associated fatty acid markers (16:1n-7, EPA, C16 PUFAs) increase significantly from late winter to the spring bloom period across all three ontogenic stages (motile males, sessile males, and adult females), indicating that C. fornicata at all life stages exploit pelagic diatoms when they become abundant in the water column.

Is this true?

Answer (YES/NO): YES